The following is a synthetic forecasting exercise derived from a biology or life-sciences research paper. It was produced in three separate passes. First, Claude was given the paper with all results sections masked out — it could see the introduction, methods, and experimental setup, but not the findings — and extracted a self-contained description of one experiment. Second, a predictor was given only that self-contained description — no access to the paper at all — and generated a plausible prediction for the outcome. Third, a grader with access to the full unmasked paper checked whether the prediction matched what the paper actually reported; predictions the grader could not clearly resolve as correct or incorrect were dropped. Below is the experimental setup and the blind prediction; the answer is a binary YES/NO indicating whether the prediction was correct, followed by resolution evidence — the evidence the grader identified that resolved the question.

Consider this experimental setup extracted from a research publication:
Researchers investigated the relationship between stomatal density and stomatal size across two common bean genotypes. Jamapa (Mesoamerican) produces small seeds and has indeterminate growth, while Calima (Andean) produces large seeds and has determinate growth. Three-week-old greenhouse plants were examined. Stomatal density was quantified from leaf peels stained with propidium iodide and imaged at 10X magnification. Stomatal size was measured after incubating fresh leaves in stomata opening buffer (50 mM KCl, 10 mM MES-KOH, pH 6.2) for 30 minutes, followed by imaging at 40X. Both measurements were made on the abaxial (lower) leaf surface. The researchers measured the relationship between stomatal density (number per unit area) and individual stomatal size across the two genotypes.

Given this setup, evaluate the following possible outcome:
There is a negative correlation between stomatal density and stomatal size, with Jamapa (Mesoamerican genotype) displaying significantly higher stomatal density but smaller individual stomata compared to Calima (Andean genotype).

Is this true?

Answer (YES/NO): YES